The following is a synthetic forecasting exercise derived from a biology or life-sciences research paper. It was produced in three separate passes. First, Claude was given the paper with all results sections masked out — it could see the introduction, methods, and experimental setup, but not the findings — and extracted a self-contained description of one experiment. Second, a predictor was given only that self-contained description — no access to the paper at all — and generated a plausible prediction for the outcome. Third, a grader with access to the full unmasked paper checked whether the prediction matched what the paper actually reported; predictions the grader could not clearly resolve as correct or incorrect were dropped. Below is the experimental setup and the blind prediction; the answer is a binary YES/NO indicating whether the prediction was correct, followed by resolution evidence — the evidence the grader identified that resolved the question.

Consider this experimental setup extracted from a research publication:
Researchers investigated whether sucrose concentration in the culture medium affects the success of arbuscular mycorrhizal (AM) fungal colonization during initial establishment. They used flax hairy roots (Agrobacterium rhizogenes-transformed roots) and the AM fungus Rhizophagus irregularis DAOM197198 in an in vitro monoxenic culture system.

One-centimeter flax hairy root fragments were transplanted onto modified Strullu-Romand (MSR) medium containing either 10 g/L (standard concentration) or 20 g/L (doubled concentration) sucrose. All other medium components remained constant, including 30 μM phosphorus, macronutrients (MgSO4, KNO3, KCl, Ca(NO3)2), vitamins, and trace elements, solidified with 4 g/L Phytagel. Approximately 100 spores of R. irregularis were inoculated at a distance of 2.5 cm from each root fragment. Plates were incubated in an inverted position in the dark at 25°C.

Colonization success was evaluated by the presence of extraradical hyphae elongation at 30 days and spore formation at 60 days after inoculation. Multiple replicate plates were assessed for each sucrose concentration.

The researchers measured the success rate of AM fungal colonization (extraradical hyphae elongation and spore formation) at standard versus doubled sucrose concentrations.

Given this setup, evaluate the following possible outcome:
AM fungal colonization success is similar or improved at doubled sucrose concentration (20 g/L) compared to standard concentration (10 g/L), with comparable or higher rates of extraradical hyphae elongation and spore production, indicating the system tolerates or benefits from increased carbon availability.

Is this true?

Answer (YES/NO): YES